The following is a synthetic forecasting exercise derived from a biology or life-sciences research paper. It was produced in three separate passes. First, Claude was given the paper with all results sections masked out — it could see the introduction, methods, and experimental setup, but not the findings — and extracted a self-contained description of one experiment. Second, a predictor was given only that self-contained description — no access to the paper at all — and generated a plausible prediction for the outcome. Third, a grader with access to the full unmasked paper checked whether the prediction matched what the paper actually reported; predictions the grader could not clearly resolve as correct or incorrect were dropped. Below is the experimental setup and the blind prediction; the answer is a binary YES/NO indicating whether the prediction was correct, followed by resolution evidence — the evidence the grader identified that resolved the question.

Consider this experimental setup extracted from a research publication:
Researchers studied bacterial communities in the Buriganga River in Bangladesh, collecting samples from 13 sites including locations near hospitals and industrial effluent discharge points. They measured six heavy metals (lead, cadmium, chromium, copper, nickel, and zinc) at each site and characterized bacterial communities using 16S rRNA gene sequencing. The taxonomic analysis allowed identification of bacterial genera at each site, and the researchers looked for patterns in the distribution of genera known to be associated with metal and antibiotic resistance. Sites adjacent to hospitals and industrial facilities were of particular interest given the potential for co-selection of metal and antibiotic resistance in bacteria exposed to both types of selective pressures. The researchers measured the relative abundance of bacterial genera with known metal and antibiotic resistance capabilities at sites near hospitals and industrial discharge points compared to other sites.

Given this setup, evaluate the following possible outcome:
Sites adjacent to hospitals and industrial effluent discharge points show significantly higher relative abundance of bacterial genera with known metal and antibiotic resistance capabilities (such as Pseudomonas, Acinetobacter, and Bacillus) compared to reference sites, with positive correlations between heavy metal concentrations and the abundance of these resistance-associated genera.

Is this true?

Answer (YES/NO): NO